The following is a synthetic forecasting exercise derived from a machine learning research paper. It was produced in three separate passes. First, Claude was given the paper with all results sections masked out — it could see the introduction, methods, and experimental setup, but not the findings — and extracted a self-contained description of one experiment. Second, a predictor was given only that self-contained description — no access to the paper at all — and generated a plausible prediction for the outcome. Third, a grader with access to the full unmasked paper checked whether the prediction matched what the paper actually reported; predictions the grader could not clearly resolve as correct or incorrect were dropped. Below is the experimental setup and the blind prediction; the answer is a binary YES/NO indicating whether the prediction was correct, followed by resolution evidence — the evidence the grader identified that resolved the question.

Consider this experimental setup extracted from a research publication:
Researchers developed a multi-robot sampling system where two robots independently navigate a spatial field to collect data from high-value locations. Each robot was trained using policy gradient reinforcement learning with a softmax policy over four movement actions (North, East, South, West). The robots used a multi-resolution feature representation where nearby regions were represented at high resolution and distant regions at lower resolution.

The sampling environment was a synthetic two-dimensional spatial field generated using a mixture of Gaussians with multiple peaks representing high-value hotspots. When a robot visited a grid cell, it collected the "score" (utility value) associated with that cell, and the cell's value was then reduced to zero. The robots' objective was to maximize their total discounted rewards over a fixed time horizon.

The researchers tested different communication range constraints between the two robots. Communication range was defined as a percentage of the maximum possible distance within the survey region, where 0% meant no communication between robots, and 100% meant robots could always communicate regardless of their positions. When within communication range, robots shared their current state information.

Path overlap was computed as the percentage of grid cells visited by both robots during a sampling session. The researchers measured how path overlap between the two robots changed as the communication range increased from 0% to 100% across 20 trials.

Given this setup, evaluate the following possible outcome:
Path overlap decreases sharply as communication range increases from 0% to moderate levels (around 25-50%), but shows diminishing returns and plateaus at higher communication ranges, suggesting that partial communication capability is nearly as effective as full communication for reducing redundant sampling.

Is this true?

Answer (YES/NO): NO